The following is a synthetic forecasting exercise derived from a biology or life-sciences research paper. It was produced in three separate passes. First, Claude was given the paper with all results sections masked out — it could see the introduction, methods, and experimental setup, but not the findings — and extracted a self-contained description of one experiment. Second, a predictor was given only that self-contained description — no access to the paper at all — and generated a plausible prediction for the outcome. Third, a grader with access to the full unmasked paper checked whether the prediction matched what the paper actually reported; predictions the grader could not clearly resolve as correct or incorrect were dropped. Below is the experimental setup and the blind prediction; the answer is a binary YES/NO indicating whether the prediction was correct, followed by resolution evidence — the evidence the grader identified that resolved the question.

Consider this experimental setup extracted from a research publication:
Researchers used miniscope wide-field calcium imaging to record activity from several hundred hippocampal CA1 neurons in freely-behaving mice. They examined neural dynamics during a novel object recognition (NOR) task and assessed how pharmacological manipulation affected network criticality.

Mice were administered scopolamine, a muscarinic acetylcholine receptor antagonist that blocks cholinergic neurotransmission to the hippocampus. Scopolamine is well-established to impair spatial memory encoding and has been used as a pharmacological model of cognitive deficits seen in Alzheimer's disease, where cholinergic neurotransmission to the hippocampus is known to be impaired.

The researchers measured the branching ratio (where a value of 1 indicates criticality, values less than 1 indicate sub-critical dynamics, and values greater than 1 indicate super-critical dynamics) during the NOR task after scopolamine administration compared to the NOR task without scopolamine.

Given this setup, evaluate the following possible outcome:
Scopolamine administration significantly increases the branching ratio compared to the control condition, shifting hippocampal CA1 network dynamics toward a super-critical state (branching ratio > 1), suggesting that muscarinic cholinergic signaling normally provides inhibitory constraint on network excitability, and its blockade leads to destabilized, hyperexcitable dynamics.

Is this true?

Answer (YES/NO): NO